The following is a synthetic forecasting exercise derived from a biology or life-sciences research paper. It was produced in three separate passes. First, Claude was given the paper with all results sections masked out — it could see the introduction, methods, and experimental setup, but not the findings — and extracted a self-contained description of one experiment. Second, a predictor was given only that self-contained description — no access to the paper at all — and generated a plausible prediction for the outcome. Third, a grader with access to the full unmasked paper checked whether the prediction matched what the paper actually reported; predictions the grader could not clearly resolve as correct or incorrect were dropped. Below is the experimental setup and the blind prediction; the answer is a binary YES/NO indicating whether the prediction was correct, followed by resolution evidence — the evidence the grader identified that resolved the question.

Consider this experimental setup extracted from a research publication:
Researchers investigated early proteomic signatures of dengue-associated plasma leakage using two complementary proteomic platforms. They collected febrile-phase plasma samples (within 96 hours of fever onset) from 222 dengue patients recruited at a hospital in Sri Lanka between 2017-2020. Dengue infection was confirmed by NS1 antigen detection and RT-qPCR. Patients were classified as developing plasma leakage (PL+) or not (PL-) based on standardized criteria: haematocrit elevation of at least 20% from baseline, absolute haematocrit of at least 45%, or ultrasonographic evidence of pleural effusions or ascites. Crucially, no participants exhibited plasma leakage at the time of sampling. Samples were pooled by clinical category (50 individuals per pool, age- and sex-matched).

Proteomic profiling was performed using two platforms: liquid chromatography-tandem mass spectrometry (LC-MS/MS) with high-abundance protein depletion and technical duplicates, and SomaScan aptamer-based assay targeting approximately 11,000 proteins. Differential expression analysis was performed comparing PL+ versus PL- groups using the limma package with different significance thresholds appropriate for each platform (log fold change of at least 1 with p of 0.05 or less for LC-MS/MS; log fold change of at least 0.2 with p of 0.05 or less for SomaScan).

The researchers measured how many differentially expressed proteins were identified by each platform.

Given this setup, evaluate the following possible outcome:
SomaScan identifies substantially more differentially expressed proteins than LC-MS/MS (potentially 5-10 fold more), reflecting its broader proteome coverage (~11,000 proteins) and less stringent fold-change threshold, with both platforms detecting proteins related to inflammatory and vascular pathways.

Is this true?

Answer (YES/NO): NO